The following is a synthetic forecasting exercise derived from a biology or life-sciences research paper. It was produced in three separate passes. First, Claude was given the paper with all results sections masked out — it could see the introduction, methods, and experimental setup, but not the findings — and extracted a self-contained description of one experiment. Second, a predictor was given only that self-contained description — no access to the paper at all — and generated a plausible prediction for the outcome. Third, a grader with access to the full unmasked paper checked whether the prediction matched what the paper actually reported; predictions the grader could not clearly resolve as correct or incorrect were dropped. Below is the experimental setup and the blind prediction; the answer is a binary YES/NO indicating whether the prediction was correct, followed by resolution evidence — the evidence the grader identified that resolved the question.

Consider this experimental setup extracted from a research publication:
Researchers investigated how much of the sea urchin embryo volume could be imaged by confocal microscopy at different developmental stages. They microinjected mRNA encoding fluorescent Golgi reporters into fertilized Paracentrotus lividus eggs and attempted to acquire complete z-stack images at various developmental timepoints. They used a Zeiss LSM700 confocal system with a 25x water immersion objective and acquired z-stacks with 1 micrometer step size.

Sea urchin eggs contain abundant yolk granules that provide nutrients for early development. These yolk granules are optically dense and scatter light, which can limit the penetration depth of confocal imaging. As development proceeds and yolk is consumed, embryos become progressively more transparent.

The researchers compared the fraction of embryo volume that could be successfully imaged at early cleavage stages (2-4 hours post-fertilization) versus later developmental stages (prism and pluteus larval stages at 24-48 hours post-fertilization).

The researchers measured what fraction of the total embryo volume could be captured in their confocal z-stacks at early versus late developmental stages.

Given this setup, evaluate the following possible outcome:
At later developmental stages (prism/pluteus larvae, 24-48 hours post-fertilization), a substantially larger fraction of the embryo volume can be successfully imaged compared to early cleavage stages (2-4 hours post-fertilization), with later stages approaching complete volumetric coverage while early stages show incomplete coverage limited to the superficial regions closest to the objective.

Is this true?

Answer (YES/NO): YES